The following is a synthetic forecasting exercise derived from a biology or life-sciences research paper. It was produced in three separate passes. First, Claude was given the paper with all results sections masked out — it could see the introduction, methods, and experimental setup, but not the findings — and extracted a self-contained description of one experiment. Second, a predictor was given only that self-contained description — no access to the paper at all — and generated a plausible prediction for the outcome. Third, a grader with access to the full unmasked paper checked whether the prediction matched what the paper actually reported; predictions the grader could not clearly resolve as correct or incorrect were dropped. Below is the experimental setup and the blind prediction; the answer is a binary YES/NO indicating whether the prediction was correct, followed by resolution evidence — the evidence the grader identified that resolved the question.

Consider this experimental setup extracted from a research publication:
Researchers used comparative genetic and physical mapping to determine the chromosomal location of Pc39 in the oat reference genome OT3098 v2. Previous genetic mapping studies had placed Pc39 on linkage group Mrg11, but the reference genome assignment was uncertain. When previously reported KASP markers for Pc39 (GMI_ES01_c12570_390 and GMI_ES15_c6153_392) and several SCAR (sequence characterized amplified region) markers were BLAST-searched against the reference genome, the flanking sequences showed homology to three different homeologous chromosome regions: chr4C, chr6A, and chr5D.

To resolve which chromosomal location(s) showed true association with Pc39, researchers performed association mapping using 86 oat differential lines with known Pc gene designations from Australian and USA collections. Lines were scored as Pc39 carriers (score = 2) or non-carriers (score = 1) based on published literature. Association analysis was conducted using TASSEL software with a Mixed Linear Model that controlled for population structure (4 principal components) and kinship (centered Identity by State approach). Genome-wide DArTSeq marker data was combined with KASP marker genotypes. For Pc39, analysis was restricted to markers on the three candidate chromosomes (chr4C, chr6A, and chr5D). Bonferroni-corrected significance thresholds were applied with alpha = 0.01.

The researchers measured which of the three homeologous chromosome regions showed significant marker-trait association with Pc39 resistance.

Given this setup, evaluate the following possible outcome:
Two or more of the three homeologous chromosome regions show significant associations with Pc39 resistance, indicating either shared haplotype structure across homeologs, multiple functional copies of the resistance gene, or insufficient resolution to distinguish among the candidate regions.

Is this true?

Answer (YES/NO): NO